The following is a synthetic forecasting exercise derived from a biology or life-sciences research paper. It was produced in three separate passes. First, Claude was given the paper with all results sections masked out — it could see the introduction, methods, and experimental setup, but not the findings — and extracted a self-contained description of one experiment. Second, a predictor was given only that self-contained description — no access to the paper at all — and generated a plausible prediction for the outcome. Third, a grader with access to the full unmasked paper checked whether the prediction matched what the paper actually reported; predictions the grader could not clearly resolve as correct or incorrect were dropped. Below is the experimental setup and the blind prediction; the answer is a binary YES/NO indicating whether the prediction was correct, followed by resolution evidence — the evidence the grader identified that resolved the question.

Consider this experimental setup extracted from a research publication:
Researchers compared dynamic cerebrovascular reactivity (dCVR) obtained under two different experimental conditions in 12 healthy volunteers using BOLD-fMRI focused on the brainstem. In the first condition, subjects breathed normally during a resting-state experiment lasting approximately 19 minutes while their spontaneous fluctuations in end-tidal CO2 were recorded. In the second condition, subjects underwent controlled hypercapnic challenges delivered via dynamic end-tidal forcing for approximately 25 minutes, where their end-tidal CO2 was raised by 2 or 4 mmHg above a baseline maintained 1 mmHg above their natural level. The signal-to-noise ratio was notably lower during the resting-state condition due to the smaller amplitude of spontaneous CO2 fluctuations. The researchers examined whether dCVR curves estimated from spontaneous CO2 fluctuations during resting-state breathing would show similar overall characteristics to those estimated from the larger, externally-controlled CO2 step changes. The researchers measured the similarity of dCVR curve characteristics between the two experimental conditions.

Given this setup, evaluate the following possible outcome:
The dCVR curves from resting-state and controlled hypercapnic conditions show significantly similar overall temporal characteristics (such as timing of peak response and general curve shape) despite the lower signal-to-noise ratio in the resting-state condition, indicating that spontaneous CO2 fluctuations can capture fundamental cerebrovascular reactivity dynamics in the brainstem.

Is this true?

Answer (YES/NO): NO